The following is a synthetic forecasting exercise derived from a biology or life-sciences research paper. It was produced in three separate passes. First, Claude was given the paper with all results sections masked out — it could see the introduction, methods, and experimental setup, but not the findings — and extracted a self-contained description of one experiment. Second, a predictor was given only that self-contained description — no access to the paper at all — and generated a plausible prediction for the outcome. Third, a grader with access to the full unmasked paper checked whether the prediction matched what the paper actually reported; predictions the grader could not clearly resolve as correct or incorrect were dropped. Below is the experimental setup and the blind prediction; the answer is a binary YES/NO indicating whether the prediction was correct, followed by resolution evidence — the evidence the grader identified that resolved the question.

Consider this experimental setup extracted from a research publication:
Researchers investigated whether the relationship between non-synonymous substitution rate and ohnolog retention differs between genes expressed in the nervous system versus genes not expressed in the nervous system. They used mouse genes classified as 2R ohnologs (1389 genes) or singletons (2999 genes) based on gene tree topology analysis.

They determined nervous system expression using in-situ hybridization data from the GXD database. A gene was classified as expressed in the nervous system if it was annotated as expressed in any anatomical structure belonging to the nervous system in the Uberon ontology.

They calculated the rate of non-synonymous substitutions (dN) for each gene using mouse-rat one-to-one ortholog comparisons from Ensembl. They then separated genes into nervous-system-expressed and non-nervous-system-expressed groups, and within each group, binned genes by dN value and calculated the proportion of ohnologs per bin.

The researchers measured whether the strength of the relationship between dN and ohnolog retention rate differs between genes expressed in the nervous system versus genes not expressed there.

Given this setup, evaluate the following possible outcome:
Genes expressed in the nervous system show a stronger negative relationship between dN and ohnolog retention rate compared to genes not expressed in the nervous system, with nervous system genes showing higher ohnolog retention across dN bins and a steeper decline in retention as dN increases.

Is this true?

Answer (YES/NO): YES